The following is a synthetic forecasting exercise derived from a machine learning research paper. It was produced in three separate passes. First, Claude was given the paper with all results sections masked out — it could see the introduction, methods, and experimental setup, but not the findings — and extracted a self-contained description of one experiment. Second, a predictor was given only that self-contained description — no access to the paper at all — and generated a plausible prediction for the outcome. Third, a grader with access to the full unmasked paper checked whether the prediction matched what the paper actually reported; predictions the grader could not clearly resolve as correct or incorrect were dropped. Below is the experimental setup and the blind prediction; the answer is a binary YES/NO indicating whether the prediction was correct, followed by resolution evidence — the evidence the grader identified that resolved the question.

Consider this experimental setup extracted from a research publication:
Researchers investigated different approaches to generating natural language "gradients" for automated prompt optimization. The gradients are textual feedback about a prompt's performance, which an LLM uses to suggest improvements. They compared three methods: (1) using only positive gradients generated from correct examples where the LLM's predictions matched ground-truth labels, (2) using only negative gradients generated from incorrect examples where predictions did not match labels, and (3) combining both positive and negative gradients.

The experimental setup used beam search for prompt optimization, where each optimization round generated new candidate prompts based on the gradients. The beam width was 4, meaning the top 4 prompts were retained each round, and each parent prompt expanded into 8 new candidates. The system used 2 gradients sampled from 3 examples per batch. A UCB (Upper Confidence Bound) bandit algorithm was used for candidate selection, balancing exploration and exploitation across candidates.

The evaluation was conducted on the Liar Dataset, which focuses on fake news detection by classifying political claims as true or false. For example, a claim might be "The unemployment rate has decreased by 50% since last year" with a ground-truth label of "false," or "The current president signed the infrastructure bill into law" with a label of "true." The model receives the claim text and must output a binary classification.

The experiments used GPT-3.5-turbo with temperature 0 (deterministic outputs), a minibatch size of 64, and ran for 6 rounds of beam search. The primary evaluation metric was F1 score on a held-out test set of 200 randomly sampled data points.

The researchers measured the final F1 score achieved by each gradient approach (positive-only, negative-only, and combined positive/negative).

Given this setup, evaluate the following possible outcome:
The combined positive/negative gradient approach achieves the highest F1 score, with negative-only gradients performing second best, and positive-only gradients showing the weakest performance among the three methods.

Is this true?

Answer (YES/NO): NO